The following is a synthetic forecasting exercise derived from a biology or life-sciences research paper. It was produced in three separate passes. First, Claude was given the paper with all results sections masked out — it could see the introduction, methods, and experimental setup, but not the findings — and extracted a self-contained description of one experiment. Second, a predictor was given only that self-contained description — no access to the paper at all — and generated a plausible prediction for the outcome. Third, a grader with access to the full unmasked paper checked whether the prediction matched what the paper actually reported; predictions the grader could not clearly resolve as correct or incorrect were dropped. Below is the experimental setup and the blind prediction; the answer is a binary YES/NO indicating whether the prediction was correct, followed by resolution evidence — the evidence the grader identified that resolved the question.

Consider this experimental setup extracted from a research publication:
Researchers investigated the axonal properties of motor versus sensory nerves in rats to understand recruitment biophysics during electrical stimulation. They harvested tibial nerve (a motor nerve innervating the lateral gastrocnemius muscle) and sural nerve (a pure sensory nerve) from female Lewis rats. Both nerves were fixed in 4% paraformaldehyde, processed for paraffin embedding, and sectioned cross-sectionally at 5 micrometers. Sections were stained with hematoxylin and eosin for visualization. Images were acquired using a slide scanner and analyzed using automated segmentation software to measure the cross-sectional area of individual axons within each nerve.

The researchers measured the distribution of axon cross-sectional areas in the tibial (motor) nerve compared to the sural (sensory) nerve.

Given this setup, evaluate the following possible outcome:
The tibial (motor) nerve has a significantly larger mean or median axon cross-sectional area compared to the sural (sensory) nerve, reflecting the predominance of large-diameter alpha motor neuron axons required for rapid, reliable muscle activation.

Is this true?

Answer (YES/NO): YES